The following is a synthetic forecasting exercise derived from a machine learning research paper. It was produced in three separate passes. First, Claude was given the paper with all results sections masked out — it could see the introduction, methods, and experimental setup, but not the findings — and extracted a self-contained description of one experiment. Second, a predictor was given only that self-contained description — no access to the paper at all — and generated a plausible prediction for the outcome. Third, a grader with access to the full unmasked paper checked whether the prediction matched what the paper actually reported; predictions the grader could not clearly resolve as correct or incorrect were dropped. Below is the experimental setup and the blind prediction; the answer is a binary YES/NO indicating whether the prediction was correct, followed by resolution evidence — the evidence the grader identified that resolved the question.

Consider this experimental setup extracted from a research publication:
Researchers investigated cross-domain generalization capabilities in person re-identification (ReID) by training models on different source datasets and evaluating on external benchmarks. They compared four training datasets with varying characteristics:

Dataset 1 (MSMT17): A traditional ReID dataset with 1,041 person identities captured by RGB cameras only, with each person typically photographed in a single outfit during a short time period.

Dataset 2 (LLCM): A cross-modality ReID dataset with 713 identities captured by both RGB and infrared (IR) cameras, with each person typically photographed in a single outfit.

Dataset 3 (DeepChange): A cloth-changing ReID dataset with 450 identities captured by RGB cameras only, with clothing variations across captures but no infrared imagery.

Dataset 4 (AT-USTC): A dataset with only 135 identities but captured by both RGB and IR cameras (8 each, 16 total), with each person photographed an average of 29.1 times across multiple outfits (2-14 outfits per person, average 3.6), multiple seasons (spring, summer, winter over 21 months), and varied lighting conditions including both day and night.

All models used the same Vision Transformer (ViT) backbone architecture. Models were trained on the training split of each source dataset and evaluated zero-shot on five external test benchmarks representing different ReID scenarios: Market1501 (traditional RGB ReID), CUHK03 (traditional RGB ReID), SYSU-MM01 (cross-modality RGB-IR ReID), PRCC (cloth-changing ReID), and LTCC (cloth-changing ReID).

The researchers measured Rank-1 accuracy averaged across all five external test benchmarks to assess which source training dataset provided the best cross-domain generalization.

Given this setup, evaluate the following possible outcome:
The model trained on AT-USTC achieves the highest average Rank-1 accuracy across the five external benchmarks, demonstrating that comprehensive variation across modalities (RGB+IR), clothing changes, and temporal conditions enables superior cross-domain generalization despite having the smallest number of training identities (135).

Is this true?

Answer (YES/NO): YES